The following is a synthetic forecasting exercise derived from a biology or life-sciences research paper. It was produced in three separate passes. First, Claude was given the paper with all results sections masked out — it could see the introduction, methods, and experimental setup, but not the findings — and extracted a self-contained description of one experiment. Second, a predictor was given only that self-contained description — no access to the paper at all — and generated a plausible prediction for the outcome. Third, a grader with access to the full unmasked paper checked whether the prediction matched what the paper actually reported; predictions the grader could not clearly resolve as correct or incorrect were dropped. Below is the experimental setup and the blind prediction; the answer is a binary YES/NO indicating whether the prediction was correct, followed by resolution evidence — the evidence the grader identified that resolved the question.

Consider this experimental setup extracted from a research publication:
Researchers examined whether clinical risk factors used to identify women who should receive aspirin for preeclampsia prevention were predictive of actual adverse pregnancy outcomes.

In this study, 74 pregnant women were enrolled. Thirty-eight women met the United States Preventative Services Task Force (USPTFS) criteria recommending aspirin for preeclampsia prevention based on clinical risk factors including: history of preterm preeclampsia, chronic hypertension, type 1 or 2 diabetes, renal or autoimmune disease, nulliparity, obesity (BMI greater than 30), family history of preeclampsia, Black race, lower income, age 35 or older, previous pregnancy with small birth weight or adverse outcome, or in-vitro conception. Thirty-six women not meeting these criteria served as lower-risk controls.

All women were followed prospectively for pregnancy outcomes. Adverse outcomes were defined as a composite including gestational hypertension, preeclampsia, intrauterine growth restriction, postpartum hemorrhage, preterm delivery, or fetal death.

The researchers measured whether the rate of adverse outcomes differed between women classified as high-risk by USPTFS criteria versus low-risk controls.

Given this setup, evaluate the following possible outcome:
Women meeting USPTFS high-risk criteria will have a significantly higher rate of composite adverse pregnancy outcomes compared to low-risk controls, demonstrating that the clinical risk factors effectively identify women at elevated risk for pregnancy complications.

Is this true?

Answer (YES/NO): NO